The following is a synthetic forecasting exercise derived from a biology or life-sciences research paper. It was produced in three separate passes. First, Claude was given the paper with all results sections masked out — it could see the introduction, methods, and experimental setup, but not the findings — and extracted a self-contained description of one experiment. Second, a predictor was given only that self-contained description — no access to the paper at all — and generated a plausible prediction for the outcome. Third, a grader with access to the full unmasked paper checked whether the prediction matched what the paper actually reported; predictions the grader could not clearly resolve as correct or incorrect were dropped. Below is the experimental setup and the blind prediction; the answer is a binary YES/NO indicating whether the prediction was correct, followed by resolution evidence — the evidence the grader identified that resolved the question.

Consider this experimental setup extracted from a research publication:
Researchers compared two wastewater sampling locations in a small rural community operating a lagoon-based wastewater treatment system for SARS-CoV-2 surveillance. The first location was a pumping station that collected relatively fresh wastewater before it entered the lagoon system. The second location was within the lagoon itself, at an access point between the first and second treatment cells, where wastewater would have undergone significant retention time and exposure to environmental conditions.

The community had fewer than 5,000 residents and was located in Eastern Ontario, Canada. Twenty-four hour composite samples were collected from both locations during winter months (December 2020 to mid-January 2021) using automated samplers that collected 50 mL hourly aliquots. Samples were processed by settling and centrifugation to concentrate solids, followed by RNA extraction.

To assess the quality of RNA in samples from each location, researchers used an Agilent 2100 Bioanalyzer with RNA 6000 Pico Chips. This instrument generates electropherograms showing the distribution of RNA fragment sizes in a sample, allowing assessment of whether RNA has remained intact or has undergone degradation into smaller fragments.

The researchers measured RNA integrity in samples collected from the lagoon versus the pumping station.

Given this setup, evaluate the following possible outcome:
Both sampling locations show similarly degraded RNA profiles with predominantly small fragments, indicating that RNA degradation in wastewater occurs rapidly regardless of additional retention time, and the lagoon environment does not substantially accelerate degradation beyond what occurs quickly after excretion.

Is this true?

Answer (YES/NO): NO